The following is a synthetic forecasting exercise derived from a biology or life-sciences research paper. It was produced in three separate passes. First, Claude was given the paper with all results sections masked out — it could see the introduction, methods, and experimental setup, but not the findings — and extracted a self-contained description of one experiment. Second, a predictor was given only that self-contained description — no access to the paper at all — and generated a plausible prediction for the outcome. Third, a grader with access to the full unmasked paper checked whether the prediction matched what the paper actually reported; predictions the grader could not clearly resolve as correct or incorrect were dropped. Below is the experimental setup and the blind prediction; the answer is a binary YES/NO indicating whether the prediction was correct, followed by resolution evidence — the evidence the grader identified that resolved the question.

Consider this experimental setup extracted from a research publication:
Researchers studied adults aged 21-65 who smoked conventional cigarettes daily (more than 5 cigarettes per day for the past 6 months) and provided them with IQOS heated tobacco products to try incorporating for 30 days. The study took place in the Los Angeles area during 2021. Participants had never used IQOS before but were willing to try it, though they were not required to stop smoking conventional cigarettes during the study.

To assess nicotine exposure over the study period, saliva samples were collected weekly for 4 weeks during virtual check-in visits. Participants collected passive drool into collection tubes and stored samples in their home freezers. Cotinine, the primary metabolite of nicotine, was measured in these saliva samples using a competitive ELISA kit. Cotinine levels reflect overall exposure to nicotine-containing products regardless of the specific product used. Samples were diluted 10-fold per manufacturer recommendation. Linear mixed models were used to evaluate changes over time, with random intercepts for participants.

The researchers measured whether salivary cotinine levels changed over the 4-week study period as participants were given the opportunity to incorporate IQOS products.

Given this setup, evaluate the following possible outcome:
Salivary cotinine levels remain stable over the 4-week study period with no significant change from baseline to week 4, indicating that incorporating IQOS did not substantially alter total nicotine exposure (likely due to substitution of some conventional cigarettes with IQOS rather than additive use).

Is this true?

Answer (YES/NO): YES